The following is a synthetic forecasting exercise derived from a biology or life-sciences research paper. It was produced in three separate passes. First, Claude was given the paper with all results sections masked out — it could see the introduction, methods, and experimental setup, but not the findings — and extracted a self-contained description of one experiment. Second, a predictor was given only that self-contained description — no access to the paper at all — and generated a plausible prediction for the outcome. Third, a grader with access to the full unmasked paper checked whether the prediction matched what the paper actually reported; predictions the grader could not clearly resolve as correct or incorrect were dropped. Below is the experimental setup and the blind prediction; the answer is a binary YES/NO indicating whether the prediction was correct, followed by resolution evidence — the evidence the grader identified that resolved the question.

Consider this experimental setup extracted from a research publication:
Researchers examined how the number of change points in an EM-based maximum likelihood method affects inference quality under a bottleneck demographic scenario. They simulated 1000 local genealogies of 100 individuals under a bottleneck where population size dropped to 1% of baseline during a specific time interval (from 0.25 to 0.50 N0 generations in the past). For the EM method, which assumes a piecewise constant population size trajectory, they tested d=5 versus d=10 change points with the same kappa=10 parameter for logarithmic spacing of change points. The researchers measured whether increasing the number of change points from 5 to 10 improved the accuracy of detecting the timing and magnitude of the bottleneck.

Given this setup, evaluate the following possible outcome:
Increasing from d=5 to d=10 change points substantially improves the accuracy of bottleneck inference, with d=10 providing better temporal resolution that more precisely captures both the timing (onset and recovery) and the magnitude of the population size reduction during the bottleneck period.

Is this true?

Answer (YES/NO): NO